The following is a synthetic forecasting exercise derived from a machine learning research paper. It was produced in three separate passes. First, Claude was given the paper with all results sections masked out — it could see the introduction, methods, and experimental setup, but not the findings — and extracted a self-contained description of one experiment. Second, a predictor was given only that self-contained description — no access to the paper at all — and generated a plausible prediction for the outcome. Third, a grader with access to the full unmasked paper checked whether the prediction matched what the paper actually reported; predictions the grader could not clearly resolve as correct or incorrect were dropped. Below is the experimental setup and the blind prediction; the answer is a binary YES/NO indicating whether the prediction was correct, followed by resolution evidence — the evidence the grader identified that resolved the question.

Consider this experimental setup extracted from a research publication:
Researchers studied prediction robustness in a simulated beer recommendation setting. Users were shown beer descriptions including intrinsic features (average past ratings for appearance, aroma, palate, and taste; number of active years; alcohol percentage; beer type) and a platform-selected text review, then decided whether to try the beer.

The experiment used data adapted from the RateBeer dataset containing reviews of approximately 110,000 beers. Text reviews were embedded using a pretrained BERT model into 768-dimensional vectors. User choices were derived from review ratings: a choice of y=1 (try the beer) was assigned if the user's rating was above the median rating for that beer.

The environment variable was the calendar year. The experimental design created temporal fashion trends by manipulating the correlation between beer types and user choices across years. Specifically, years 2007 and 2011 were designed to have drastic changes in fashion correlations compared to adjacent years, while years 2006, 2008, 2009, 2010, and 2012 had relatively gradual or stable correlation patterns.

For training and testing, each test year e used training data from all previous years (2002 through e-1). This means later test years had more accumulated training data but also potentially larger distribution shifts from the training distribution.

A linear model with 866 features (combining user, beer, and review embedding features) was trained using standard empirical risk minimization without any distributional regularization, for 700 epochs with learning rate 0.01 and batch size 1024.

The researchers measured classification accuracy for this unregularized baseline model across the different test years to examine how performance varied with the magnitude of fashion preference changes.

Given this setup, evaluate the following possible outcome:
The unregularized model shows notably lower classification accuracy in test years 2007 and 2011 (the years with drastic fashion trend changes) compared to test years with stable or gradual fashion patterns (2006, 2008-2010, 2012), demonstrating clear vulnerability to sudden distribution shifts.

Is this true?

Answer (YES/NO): YES